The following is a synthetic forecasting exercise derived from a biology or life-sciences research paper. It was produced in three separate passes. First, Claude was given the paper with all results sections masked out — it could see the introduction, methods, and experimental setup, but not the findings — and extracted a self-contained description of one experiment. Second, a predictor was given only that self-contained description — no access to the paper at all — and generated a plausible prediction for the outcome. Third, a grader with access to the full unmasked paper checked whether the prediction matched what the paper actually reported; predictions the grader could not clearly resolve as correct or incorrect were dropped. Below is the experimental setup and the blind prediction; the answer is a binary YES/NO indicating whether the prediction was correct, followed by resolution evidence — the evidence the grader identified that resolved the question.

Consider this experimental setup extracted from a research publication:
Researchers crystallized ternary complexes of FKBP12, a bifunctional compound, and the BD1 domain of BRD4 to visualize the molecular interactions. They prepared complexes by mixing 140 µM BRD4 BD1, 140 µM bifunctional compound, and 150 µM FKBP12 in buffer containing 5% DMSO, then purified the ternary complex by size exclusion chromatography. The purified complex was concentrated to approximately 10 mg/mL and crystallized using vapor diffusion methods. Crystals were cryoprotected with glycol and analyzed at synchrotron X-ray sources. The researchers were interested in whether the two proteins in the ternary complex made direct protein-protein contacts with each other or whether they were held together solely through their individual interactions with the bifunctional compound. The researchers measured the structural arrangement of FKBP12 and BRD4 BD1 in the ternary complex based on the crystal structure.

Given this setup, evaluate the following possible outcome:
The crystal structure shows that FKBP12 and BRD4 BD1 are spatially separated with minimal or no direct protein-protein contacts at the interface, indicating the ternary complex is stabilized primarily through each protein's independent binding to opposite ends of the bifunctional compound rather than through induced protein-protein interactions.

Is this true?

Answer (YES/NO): NO